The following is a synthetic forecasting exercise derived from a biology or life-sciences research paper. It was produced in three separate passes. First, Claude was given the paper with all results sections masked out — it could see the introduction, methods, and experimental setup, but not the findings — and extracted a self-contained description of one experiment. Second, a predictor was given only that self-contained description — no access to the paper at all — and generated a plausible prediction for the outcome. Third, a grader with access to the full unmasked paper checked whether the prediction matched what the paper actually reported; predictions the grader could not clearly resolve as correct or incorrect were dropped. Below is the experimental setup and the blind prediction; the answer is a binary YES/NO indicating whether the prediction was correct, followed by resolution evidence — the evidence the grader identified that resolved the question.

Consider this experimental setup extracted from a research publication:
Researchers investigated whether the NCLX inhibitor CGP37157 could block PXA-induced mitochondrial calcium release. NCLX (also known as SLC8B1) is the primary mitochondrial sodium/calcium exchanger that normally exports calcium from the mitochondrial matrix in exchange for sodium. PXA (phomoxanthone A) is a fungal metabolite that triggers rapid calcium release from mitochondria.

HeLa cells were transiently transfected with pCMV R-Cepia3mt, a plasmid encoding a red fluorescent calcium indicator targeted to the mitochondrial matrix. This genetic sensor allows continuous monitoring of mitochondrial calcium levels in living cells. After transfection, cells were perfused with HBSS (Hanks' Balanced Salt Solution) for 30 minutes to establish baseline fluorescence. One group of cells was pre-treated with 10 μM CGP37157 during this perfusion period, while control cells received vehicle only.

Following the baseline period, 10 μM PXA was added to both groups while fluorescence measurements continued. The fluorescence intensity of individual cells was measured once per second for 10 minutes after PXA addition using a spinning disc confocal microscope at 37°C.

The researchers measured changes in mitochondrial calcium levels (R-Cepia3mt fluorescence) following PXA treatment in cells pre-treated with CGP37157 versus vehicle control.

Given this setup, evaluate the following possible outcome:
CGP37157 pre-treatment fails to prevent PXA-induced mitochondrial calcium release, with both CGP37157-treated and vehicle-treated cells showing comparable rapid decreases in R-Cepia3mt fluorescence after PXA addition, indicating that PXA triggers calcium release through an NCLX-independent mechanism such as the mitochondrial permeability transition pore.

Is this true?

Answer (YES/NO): NO